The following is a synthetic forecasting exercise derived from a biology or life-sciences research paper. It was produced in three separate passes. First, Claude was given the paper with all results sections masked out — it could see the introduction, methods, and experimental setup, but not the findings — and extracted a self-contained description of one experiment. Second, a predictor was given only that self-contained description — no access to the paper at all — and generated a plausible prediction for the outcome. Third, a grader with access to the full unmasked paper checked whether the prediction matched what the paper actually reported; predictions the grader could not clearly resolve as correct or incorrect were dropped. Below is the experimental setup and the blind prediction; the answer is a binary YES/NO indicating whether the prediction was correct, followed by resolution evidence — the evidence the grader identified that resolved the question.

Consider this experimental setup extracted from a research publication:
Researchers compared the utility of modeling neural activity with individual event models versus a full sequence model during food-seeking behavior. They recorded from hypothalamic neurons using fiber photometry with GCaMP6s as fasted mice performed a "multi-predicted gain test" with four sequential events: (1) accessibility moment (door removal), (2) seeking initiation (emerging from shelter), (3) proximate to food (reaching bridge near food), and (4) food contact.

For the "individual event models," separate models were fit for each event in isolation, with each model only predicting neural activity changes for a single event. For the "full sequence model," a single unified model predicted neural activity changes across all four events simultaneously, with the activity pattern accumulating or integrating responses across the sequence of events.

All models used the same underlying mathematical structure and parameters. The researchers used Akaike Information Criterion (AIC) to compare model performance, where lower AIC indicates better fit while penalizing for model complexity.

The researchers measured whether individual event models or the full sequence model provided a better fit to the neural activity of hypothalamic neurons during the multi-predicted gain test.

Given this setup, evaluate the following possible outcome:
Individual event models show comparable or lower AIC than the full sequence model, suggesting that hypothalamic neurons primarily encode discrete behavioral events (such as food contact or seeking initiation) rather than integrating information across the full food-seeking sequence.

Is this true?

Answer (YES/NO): NO